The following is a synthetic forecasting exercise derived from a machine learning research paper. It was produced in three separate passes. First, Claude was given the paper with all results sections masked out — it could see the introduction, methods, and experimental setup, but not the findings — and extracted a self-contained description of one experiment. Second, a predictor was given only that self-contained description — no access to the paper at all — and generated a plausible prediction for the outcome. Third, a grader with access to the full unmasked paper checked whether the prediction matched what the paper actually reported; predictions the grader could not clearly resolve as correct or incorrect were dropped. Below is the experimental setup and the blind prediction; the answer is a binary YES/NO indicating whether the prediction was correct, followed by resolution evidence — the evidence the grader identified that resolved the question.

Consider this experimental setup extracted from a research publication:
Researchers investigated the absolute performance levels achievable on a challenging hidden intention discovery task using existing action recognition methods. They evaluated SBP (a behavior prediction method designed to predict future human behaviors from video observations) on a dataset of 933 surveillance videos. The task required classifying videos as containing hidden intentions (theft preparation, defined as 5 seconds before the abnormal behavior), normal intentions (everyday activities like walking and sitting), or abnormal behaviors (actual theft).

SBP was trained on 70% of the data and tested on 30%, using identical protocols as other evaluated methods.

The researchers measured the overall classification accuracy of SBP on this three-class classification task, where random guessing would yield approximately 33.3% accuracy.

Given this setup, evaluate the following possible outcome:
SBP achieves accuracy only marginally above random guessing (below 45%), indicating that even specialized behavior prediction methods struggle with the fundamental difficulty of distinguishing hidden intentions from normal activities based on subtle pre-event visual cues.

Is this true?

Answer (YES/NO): YES